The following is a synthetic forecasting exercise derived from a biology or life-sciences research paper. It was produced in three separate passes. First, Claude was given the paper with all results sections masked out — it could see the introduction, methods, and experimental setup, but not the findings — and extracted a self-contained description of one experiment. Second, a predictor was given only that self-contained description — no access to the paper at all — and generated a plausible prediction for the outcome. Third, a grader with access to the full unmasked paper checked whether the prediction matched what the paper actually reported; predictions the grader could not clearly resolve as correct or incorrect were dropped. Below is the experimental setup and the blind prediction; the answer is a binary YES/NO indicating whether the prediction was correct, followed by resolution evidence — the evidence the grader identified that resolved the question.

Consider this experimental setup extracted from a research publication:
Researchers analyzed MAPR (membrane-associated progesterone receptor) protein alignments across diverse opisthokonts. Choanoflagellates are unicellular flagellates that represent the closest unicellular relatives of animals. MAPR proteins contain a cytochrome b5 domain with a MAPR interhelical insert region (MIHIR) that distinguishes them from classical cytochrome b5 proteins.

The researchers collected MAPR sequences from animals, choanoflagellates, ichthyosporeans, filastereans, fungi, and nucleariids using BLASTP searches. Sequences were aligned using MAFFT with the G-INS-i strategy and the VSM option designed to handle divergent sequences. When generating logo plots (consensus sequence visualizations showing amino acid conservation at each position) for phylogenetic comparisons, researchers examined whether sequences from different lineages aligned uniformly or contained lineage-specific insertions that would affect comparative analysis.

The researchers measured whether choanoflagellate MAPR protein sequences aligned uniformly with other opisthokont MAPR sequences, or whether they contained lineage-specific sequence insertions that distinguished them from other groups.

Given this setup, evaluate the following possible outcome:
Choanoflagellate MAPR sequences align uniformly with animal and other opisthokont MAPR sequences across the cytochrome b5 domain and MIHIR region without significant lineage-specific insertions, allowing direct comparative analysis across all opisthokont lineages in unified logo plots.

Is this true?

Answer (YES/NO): NO